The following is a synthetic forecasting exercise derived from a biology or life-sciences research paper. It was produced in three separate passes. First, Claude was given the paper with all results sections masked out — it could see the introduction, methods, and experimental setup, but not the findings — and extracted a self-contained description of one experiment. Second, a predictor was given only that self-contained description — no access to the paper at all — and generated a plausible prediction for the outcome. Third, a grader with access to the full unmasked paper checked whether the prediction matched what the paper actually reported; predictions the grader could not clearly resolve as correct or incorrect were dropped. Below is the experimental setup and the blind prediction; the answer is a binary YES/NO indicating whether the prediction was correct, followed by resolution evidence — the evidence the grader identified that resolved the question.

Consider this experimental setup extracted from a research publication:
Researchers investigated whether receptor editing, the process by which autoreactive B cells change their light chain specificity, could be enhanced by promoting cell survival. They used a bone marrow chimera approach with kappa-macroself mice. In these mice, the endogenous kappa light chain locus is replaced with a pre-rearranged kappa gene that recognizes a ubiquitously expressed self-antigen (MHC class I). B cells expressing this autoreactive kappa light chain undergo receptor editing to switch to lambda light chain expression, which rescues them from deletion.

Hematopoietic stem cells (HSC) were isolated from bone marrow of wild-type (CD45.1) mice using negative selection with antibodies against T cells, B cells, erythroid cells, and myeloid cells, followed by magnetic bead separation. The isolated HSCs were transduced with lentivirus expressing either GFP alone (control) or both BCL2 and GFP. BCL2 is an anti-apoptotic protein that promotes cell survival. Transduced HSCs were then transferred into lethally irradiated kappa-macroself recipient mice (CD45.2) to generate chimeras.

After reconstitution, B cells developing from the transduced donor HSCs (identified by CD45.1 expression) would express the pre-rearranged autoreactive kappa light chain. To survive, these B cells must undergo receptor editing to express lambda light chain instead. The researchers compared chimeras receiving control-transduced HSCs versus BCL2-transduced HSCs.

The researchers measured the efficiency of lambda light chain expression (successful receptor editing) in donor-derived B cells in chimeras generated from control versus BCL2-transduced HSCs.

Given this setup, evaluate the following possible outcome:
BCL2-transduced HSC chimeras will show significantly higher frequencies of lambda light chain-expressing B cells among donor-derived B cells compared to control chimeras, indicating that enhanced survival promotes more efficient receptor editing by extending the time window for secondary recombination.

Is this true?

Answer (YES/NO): YES